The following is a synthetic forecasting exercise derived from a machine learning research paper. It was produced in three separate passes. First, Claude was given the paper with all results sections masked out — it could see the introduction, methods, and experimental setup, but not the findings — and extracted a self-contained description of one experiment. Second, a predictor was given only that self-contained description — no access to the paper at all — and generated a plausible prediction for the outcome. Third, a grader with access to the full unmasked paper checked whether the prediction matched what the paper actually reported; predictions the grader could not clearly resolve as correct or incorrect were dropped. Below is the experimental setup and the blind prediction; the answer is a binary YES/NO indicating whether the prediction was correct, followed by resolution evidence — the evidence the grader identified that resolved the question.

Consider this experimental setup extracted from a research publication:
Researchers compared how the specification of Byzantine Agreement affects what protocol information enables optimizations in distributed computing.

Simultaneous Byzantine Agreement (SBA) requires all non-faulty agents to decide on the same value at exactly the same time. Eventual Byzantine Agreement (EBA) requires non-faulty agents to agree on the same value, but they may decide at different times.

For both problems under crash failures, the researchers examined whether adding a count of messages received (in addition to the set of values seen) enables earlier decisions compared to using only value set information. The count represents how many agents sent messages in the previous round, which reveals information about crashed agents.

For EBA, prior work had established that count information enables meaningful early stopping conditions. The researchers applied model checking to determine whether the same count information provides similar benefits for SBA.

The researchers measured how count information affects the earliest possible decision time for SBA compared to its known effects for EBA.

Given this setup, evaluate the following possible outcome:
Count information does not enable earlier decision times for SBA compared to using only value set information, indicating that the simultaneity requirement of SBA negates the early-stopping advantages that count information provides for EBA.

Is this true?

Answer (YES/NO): NO